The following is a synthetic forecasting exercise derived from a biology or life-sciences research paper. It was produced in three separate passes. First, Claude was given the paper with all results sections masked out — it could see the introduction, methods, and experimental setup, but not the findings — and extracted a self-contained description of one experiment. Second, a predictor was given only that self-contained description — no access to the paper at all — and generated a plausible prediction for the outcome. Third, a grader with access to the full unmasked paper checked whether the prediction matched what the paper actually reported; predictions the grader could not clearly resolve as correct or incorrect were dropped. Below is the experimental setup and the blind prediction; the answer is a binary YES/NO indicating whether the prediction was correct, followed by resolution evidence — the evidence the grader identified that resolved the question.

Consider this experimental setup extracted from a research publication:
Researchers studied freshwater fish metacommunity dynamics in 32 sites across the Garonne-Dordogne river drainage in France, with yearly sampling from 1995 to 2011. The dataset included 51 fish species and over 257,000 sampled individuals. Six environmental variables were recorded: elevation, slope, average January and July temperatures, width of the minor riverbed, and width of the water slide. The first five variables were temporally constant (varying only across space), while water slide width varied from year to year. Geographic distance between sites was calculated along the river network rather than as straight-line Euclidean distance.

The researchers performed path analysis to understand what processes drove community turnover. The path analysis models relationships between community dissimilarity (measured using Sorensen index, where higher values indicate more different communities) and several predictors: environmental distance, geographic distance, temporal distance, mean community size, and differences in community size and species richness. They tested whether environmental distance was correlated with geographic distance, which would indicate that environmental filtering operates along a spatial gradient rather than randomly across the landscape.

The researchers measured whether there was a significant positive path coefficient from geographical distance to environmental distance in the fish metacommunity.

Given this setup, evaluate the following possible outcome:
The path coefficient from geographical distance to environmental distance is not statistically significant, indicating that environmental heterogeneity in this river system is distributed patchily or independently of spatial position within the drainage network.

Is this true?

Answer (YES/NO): NO